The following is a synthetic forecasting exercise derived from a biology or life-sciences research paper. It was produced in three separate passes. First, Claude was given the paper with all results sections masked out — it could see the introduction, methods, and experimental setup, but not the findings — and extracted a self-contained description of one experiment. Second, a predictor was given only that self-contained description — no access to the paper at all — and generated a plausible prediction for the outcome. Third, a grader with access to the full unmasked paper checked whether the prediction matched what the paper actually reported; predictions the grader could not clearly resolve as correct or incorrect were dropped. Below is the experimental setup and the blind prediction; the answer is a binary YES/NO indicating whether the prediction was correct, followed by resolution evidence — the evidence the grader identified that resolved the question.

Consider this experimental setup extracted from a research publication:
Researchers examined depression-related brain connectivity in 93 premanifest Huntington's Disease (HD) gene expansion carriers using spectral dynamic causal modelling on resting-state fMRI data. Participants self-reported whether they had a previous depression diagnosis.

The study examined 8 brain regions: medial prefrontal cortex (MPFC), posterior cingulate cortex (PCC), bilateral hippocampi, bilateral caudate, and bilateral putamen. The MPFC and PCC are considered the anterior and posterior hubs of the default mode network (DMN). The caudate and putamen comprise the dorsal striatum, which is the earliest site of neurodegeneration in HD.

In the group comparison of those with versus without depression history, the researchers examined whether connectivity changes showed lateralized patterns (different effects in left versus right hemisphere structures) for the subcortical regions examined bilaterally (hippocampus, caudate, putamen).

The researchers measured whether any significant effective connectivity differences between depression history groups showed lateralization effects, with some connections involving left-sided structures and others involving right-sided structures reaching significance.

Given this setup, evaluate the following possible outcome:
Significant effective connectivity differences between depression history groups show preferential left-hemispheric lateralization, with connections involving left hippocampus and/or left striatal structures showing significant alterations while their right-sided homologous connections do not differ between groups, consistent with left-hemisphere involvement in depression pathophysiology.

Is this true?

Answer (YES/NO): NO